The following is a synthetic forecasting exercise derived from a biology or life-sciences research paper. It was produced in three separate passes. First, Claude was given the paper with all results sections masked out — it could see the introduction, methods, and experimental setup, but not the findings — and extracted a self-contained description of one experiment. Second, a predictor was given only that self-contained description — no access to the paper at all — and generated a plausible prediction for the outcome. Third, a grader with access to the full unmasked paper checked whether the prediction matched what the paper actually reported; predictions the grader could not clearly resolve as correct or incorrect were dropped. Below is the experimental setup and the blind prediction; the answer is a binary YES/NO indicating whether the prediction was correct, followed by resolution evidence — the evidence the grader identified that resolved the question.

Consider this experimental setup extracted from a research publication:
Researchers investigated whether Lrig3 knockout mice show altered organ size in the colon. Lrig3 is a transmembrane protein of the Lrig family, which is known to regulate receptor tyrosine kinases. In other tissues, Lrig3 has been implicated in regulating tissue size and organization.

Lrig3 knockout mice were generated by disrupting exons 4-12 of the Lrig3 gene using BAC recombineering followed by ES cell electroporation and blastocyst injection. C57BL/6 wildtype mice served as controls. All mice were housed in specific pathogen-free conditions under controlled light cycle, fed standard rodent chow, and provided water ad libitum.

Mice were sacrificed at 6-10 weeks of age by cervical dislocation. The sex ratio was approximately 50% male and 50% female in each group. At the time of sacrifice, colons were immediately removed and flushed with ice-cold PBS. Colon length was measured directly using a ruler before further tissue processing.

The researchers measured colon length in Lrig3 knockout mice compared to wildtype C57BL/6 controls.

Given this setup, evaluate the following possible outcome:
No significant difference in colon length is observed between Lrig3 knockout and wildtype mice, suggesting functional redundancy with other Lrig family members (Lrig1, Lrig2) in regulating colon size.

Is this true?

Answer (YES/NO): NO